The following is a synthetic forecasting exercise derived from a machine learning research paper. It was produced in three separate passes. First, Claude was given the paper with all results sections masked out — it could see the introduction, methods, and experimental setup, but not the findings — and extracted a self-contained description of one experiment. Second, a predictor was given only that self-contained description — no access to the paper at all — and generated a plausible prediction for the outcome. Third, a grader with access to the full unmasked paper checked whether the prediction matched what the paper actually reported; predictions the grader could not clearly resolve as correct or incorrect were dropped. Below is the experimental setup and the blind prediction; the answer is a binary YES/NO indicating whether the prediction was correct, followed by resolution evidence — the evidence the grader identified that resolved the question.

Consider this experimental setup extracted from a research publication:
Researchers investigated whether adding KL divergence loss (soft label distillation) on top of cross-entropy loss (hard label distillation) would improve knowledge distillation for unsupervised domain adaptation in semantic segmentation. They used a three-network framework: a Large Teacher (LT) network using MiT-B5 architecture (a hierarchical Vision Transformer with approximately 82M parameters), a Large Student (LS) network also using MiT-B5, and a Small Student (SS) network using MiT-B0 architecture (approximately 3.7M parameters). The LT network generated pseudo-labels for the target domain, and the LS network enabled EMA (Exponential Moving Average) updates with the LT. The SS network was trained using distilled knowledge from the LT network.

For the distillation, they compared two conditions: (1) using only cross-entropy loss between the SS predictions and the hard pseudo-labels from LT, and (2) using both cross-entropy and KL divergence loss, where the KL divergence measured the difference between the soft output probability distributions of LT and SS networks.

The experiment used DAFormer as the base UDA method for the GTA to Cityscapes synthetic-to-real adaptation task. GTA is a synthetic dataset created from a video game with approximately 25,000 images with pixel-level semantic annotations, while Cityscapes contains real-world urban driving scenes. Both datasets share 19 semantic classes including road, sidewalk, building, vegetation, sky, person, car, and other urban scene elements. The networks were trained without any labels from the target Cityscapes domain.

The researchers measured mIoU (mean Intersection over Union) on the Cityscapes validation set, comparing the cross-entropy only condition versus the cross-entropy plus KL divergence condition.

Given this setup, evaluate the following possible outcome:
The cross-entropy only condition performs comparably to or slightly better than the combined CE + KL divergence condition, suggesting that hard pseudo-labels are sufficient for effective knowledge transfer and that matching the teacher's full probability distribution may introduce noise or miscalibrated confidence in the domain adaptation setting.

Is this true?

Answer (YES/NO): NO